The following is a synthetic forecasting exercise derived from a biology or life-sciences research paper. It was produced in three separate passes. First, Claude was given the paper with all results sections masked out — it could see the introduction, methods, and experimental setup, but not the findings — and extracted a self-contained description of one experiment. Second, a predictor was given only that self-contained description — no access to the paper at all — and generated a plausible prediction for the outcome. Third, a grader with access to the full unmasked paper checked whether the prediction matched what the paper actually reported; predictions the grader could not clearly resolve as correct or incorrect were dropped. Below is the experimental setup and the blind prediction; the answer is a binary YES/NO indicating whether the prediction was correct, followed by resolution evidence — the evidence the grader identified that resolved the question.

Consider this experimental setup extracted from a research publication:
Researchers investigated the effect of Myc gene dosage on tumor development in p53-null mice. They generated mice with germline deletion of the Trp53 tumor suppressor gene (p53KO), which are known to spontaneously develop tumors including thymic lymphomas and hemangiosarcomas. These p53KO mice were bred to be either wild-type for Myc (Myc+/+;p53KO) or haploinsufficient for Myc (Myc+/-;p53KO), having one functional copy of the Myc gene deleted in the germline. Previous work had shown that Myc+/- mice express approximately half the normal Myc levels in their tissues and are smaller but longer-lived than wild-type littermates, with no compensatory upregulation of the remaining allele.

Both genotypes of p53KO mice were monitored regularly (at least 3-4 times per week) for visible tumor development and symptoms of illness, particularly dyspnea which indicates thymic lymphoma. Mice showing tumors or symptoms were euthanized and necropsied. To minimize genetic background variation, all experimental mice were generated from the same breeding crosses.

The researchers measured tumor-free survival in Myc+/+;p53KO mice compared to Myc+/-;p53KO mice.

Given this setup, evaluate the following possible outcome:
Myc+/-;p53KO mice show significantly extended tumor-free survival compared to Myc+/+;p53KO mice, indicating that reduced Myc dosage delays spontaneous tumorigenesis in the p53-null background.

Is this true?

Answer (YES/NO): YES